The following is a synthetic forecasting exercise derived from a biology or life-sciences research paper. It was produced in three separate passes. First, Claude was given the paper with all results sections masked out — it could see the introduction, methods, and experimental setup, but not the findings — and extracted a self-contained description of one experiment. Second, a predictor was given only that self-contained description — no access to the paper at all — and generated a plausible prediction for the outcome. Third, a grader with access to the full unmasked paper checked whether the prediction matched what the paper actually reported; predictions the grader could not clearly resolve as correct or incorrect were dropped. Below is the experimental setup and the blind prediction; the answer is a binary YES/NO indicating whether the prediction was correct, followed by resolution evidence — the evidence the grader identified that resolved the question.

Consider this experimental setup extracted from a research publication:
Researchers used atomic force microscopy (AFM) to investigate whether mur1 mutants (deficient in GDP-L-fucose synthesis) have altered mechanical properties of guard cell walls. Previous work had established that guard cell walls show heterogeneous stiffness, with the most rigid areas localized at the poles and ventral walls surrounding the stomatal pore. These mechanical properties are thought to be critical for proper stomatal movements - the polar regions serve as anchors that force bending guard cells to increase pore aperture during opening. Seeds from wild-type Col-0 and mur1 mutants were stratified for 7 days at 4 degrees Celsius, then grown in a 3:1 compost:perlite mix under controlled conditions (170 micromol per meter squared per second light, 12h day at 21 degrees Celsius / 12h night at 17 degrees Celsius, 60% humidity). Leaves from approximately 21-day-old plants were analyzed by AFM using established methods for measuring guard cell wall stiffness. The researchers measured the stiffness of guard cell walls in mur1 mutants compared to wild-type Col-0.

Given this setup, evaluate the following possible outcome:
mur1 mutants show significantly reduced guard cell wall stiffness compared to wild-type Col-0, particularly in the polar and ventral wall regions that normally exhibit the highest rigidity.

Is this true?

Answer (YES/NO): NO